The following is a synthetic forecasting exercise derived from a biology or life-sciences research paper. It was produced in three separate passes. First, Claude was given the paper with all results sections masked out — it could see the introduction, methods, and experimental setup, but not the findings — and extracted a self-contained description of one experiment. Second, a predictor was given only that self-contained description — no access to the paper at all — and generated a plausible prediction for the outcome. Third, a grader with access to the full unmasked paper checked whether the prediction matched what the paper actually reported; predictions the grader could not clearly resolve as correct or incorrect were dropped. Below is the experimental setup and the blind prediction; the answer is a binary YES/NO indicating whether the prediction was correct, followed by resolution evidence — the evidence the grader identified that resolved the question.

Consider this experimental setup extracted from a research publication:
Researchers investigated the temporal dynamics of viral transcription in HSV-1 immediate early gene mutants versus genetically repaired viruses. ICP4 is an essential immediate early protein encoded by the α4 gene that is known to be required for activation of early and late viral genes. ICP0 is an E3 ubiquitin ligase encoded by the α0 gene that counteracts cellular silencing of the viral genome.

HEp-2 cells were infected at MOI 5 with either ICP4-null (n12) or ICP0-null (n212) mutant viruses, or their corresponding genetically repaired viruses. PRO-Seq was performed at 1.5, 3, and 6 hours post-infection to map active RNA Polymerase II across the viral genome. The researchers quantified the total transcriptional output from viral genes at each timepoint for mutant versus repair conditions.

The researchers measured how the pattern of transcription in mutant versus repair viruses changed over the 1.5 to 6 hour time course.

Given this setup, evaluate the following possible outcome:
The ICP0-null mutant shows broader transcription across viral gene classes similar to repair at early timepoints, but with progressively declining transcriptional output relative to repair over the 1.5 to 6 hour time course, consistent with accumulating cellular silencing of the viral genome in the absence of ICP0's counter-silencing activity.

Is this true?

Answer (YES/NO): NO